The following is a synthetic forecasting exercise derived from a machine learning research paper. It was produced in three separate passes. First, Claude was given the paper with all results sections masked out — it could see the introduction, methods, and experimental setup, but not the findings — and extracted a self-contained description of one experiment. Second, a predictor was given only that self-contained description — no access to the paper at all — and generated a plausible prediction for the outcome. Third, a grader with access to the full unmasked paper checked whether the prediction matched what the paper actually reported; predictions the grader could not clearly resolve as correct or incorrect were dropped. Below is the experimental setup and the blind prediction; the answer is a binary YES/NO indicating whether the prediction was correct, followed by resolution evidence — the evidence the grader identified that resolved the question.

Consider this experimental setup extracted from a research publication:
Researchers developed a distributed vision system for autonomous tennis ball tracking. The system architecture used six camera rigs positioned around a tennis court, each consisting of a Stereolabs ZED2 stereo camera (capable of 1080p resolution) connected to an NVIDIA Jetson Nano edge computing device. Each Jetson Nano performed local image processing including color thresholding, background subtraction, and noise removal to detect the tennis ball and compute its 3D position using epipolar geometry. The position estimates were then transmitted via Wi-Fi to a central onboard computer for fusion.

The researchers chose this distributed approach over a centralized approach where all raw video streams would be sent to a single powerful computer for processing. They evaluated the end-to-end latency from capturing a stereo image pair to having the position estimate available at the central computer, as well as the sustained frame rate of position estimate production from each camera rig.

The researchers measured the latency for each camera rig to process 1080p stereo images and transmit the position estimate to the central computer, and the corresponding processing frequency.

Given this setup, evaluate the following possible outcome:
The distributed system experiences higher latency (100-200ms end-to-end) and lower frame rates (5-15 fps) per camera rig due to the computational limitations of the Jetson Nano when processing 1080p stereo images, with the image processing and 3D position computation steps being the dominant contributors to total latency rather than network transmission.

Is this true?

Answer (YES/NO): NO